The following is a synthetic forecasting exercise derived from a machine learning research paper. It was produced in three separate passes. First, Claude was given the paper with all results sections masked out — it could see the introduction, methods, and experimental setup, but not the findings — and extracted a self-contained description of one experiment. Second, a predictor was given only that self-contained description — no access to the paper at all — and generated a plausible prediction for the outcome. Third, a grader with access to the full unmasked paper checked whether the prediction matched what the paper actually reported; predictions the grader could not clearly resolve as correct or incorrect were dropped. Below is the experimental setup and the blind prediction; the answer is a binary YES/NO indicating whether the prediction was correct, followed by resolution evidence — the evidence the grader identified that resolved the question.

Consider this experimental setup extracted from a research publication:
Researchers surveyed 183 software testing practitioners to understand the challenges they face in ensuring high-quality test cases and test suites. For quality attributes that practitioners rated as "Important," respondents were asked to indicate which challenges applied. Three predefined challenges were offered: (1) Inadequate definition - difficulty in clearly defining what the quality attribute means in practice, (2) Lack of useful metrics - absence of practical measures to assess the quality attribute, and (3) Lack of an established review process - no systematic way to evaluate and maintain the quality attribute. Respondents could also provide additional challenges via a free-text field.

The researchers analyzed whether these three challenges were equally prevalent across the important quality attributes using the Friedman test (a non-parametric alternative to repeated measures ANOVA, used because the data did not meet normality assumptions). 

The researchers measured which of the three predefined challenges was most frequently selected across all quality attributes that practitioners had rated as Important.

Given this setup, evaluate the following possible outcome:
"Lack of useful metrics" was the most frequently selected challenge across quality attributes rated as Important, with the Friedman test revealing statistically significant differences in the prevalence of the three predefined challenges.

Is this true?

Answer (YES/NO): NO